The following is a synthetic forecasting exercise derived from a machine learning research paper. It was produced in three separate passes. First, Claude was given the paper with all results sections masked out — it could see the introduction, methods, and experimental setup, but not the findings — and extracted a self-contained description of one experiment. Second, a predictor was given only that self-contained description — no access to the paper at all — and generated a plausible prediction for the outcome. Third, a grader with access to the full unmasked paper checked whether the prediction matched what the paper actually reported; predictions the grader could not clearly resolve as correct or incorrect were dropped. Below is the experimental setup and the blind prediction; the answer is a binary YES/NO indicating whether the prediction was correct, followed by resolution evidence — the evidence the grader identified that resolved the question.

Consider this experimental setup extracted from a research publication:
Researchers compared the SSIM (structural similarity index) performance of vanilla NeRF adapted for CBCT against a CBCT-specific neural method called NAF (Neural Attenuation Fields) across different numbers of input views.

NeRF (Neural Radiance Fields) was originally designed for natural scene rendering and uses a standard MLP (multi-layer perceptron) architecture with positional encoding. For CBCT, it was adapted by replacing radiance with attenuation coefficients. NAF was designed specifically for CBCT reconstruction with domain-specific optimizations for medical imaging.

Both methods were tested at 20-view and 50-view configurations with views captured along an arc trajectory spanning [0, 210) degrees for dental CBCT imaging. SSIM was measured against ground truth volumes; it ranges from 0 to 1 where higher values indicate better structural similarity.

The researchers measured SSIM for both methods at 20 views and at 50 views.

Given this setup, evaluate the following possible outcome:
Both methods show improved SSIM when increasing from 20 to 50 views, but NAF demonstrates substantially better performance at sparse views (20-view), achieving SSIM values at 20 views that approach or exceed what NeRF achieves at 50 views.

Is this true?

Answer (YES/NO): NO